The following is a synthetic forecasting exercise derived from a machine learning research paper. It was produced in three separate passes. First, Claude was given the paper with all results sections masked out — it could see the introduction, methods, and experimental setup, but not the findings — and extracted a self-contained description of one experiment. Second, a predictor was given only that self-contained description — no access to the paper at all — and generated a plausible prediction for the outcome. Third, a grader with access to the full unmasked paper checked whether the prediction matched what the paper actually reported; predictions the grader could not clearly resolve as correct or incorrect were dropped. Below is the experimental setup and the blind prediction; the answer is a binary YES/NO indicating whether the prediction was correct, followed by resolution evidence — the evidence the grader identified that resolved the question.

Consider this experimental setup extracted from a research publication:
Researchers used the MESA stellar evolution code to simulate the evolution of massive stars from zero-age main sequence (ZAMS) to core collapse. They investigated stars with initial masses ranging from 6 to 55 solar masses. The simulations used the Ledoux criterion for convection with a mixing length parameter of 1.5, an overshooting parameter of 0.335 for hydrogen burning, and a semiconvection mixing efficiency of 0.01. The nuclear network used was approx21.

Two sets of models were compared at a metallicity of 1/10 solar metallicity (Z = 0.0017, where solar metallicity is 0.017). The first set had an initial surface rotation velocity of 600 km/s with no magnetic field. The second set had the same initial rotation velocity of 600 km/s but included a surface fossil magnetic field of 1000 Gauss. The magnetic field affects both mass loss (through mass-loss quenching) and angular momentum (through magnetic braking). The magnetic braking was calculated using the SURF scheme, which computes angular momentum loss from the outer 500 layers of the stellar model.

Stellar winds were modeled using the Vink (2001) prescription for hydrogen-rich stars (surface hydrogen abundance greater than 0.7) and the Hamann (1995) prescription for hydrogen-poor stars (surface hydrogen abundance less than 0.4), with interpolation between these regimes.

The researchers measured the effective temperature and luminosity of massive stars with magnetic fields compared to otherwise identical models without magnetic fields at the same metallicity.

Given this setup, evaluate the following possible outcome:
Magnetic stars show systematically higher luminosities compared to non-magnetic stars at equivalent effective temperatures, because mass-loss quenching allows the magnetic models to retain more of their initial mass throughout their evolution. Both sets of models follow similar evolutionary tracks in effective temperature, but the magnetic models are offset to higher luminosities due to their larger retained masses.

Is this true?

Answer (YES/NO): NO